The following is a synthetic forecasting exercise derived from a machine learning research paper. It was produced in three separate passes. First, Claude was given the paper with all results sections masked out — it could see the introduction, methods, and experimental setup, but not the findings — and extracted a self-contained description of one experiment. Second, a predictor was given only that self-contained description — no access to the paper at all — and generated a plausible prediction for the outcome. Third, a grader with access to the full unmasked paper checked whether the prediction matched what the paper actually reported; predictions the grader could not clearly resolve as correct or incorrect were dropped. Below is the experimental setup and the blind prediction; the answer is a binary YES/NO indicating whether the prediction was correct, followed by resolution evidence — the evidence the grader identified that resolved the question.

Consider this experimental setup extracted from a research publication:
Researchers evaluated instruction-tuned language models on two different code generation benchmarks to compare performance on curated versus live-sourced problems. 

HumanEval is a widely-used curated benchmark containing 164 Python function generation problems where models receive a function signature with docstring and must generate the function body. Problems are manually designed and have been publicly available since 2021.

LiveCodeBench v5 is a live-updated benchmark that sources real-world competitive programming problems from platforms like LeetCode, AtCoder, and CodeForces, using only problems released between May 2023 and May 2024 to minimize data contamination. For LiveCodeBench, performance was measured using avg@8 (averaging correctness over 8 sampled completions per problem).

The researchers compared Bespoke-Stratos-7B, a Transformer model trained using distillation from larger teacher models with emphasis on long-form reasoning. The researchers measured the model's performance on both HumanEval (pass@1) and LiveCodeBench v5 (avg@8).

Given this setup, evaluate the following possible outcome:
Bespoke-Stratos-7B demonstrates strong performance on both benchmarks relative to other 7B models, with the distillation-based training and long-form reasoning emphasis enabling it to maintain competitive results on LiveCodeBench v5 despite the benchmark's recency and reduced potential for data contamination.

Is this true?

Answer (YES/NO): NO